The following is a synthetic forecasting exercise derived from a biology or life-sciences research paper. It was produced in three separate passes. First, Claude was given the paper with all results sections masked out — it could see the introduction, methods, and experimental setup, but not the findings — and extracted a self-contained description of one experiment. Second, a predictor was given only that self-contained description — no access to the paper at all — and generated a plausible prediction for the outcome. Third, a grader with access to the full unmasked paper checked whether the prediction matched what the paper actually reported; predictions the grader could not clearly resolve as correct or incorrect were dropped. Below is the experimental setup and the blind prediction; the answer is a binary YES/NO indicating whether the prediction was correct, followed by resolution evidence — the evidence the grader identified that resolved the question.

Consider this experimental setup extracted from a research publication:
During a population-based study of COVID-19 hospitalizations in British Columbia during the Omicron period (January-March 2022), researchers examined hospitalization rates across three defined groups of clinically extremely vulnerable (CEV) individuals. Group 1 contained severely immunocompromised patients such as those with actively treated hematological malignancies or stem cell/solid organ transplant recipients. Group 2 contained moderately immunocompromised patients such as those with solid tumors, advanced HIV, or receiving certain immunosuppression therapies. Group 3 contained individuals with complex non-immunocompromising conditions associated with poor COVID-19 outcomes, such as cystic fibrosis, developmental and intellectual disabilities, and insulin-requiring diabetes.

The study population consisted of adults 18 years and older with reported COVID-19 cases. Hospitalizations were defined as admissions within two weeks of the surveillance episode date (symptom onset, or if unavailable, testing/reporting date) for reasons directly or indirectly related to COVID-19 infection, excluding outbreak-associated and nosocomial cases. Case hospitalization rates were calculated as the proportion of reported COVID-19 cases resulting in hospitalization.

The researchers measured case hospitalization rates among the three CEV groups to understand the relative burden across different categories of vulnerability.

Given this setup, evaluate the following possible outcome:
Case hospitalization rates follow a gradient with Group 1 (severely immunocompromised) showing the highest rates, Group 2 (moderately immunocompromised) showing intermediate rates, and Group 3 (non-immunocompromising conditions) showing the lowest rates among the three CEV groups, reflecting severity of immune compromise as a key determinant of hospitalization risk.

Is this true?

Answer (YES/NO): NO